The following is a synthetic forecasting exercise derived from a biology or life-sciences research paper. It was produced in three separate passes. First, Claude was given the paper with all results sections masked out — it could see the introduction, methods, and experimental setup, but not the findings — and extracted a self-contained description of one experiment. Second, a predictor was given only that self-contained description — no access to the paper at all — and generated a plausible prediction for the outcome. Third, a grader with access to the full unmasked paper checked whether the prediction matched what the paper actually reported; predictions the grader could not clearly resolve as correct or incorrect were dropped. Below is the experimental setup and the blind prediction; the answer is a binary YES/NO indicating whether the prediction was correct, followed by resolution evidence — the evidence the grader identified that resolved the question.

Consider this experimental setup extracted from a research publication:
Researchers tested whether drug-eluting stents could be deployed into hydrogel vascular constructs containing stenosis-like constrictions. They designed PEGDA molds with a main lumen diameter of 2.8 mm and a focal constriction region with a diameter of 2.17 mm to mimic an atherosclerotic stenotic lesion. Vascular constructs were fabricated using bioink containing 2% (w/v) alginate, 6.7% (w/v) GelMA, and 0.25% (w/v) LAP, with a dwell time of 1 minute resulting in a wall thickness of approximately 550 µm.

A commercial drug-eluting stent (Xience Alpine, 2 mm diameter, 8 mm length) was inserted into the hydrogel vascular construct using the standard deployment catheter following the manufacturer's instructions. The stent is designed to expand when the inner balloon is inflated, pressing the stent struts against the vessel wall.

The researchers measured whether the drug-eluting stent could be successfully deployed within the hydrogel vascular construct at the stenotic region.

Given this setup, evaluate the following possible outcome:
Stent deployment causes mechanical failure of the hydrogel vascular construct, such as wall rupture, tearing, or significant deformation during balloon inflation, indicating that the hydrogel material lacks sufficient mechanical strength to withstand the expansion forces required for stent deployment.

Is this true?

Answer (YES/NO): NO